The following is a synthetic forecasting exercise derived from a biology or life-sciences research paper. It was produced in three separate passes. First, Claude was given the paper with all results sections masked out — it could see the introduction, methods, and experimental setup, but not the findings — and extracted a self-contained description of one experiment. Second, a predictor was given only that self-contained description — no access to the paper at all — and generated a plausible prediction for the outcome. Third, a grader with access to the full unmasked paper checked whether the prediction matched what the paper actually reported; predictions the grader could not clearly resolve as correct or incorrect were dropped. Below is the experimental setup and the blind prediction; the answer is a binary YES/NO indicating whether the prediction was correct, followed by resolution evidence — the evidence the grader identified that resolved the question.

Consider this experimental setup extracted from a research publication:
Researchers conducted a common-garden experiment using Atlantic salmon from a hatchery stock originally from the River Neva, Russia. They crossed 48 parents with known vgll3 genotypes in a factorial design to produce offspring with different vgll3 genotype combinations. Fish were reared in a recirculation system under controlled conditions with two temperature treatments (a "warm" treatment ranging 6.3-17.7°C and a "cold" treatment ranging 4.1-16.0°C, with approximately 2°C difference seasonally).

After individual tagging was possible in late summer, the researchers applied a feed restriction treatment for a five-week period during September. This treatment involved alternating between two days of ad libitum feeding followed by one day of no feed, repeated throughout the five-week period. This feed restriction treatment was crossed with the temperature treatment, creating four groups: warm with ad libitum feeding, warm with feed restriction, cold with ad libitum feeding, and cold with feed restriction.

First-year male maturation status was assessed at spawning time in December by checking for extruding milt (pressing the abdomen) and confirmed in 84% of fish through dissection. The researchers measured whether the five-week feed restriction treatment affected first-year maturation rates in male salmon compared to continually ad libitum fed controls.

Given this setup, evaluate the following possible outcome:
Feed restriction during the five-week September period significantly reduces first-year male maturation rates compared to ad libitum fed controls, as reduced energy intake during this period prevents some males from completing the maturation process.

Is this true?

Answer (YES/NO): NO